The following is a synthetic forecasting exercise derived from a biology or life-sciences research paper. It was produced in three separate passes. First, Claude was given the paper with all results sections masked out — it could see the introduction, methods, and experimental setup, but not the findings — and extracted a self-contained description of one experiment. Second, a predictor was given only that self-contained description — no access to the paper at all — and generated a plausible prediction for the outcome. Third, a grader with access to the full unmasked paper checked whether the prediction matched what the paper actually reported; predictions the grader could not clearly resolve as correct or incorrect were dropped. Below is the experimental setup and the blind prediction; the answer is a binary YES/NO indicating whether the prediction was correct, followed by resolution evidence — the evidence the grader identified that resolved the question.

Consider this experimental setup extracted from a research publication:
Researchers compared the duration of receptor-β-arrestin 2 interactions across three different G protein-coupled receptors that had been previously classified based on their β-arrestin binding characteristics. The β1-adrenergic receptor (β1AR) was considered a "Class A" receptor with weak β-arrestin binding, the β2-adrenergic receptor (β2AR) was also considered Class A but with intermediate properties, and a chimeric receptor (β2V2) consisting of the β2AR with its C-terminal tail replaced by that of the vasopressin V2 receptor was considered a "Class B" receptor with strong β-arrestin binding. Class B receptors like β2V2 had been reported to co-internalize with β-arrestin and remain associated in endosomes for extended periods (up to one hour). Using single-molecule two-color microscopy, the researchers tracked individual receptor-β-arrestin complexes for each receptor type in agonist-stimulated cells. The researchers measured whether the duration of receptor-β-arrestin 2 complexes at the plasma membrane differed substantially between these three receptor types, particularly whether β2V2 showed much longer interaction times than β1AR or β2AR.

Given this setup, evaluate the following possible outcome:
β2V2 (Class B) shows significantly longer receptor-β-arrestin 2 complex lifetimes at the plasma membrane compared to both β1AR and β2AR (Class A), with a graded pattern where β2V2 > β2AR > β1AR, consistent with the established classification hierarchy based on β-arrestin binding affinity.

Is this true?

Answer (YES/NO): NO